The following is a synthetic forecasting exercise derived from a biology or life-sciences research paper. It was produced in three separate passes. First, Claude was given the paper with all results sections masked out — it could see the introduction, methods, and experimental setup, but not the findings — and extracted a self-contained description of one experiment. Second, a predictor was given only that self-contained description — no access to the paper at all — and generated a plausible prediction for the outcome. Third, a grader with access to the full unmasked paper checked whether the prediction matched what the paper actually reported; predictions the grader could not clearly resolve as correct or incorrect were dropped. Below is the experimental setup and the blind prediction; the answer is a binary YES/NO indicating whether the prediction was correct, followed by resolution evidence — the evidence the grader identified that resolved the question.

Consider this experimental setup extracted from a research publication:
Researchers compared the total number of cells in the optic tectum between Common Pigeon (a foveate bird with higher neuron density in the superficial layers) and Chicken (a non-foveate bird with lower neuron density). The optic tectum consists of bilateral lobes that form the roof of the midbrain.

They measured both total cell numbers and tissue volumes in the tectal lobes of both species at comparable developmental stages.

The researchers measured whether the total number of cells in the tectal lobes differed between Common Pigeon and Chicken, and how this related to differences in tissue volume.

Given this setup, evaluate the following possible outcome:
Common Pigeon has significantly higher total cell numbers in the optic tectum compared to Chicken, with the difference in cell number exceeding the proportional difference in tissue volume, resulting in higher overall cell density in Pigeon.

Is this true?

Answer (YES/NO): NO